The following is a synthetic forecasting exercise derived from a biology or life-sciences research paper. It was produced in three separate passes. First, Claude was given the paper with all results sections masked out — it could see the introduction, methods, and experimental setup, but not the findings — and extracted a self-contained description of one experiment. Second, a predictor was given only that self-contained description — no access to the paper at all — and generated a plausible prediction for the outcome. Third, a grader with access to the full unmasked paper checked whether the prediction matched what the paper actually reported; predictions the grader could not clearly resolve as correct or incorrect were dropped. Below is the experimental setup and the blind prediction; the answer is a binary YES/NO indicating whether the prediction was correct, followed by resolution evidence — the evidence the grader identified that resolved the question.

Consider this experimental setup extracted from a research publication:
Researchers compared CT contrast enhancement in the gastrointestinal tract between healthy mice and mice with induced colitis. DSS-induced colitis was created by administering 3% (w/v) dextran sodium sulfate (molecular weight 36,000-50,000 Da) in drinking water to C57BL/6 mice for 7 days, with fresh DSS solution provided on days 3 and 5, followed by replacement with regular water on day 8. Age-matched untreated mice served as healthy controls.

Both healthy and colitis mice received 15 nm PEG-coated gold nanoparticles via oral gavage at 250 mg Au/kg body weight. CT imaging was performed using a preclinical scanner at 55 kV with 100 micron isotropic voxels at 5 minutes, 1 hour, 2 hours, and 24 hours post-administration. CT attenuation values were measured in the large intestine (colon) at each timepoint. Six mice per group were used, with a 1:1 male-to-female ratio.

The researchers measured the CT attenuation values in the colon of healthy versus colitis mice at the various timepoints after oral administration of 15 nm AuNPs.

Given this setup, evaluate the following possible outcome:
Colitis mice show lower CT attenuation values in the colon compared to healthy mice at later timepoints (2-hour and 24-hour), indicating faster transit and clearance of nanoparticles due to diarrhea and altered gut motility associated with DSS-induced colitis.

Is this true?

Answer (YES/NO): NO